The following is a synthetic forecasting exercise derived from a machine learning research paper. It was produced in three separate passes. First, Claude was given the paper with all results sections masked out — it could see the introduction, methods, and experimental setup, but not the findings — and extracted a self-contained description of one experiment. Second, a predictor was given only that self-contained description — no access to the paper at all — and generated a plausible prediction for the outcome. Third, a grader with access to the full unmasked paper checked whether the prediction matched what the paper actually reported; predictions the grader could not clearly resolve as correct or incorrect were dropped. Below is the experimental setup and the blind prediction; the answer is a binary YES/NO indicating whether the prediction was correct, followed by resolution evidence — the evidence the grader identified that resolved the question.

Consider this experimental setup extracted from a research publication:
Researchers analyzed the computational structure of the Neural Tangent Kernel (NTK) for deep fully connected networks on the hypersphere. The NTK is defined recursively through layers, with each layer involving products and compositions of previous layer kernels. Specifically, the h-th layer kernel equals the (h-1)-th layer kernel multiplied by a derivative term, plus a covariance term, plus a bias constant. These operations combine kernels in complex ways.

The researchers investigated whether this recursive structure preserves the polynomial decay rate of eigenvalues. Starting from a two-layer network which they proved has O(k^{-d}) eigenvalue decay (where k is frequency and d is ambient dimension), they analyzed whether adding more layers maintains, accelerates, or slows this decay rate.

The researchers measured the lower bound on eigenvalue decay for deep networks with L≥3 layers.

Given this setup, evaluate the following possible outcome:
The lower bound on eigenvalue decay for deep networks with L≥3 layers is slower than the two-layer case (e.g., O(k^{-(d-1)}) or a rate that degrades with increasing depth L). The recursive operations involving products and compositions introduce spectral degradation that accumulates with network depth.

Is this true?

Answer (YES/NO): NO